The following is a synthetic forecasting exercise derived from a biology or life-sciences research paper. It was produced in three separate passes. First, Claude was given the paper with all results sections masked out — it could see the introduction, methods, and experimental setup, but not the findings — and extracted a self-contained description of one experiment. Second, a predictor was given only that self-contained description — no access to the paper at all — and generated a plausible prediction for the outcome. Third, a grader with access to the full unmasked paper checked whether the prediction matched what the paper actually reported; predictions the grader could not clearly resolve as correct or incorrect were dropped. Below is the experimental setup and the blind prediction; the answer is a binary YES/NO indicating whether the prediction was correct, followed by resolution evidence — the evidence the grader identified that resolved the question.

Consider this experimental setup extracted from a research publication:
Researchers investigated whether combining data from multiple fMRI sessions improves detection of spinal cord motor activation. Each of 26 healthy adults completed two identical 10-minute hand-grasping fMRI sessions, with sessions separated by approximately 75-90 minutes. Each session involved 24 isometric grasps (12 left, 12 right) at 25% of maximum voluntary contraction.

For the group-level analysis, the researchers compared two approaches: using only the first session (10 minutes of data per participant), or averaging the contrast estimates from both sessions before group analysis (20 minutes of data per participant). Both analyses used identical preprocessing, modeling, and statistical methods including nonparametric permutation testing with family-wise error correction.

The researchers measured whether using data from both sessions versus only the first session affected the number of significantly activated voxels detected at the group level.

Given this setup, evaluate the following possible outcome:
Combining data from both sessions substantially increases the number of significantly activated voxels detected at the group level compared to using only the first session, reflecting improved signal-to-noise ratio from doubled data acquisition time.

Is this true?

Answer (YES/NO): YES